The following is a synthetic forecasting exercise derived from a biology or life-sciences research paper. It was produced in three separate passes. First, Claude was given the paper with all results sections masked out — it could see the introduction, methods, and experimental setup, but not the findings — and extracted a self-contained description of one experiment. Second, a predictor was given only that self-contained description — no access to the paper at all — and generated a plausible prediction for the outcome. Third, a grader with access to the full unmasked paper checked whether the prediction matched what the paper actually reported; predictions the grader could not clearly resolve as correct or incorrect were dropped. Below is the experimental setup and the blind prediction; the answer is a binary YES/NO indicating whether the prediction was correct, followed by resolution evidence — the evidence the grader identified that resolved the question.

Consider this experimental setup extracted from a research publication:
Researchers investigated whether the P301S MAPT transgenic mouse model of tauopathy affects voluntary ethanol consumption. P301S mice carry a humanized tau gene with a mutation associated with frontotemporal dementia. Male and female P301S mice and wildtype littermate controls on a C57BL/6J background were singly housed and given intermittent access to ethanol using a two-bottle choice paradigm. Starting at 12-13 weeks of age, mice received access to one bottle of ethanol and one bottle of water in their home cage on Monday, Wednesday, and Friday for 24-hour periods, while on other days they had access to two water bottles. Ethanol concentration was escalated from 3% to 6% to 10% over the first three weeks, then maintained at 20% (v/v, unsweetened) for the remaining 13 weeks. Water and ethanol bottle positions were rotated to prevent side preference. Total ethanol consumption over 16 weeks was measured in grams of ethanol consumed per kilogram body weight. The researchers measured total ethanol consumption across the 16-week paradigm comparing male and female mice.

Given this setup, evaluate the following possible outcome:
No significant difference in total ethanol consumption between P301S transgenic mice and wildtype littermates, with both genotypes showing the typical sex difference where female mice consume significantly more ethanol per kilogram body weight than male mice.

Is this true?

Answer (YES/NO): YES